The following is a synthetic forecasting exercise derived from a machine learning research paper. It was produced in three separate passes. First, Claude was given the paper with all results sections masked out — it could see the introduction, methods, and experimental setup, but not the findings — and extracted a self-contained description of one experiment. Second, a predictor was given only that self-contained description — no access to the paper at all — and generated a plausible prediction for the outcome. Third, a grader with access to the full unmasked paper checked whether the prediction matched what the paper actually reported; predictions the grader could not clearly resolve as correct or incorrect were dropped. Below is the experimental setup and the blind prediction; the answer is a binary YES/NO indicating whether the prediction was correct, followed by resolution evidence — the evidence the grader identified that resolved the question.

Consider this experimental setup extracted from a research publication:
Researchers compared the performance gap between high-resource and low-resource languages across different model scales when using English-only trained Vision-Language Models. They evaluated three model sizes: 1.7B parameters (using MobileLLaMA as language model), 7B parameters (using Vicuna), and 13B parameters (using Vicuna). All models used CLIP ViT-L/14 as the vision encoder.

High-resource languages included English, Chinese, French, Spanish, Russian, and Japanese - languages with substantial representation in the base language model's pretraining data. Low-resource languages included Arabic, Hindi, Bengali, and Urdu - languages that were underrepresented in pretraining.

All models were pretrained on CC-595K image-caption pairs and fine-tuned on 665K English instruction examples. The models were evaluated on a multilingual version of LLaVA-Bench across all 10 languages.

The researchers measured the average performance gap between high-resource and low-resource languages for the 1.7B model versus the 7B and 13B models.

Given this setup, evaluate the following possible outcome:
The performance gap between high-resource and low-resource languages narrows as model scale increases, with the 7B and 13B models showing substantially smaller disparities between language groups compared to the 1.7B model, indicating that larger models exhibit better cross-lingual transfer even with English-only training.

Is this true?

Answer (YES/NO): NO